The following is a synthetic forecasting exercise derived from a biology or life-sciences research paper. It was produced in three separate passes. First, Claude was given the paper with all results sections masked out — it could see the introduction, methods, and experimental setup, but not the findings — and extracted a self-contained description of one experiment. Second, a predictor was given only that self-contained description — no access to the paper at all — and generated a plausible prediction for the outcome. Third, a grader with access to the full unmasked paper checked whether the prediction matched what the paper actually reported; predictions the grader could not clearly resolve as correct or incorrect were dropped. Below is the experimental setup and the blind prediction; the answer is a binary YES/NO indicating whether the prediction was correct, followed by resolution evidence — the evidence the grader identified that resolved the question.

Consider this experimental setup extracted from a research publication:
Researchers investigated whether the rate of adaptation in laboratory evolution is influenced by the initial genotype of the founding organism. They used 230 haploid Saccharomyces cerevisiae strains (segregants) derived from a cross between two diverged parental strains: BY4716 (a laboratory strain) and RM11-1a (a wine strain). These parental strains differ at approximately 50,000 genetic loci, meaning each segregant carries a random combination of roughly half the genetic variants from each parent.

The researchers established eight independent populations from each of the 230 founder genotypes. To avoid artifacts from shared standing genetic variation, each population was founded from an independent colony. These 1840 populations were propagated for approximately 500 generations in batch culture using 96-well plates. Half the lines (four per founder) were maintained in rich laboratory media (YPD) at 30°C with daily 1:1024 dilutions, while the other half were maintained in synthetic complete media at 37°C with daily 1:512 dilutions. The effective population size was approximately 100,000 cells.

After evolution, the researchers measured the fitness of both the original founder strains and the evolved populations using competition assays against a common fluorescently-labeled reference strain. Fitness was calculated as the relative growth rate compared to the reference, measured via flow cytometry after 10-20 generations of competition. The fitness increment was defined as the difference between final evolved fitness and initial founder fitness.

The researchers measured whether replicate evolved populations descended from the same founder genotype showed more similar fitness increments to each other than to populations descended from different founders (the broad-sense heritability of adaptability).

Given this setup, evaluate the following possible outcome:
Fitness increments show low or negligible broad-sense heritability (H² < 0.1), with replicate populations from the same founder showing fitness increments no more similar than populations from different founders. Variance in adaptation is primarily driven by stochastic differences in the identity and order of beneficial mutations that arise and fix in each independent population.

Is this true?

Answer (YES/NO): NO